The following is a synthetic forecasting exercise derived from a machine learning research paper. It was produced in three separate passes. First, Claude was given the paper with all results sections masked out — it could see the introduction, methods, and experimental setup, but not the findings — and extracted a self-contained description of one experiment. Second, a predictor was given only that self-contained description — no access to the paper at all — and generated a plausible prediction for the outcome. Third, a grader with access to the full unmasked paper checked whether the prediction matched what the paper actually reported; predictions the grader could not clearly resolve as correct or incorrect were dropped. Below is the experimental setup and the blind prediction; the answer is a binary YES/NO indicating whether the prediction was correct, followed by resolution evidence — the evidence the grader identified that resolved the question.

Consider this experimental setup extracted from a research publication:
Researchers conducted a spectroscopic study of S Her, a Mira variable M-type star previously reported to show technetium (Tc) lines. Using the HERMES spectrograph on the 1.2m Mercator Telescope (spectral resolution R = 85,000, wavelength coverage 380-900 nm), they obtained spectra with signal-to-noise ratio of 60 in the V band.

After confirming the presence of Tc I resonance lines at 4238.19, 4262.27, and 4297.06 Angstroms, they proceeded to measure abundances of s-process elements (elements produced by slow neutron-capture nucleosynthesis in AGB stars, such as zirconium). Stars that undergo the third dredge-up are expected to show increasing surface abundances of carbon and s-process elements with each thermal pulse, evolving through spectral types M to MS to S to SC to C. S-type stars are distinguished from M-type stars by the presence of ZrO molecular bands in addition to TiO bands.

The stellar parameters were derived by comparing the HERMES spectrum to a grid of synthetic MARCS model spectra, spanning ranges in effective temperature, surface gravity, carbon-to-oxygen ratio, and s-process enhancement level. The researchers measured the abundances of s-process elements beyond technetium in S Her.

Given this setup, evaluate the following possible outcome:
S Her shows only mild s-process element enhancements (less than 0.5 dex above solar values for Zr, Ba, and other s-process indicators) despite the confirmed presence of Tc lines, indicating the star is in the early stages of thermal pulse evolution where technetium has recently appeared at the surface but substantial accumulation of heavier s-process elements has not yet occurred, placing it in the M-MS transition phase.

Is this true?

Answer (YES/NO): NO